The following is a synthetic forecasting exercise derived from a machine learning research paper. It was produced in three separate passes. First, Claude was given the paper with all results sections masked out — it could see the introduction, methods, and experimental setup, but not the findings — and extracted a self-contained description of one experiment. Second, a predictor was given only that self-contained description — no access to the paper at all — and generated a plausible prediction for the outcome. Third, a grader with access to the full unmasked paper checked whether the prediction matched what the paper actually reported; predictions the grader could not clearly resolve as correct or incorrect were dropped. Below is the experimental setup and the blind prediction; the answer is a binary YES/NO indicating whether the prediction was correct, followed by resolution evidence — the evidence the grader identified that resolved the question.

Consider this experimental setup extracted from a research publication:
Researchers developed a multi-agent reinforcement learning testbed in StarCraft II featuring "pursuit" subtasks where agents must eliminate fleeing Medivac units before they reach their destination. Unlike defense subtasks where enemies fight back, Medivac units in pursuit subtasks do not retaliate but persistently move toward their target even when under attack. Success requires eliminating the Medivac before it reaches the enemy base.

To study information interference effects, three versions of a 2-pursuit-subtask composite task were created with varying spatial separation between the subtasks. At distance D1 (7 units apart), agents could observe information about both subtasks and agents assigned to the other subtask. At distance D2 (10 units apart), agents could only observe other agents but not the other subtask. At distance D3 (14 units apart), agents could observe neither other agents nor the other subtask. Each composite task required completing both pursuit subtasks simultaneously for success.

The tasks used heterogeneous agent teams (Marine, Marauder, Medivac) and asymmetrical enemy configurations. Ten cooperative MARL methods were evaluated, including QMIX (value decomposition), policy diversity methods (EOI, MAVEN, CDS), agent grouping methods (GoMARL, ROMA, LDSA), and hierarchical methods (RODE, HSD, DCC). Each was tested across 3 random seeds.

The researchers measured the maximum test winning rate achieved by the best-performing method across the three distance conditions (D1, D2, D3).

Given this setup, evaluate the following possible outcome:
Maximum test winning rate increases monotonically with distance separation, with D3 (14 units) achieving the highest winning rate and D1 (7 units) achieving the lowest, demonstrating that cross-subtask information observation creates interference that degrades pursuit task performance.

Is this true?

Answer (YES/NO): NO